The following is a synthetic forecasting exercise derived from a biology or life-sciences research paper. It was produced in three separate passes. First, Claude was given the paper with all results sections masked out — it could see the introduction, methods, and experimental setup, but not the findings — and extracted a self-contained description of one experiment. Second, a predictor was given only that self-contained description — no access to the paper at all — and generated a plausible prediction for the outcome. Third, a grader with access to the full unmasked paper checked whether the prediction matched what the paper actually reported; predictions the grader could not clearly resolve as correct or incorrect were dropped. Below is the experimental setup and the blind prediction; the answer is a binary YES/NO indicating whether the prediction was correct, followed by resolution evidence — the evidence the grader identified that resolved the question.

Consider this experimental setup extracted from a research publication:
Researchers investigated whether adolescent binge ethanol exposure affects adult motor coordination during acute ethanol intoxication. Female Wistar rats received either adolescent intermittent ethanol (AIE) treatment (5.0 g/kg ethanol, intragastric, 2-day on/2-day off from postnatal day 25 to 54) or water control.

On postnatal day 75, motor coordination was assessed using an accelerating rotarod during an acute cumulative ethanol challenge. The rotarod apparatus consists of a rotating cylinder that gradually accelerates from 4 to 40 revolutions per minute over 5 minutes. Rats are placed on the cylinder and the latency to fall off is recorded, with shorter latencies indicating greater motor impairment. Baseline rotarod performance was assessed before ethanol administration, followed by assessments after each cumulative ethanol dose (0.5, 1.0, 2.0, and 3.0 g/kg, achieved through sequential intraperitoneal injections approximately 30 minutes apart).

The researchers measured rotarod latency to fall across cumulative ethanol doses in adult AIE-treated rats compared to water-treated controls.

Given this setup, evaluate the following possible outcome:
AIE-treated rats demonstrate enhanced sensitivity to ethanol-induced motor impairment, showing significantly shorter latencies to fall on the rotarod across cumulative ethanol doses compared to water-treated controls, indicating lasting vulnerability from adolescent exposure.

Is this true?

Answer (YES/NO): NO